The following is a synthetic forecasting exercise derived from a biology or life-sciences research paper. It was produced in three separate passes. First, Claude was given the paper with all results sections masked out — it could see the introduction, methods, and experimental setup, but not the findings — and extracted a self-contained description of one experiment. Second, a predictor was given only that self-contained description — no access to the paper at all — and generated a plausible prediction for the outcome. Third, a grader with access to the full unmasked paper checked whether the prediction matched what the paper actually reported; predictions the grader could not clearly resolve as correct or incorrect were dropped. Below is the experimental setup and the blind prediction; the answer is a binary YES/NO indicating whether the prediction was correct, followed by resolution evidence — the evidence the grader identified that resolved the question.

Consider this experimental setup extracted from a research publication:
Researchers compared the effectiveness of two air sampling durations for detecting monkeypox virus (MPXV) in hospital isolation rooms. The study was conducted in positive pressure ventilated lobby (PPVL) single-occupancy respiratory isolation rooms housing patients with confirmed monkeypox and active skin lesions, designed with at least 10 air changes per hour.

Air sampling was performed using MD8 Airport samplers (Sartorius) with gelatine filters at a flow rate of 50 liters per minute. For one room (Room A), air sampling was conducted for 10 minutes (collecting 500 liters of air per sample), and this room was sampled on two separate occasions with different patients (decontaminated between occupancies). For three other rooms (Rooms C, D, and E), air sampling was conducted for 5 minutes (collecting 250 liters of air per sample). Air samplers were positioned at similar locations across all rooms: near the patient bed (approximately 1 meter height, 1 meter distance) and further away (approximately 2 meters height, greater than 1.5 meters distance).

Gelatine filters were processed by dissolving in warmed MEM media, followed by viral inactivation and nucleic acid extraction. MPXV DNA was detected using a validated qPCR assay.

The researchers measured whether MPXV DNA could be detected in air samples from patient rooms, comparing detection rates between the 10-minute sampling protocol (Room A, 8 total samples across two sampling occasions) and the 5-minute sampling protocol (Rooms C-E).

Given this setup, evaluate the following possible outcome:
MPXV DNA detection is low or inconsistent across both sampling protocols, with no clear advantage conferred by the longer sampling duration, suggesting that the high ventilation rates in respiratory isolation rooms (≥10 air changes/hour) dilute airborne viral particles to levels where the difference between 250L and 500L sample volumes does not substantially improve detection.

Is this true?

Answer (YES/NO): NO